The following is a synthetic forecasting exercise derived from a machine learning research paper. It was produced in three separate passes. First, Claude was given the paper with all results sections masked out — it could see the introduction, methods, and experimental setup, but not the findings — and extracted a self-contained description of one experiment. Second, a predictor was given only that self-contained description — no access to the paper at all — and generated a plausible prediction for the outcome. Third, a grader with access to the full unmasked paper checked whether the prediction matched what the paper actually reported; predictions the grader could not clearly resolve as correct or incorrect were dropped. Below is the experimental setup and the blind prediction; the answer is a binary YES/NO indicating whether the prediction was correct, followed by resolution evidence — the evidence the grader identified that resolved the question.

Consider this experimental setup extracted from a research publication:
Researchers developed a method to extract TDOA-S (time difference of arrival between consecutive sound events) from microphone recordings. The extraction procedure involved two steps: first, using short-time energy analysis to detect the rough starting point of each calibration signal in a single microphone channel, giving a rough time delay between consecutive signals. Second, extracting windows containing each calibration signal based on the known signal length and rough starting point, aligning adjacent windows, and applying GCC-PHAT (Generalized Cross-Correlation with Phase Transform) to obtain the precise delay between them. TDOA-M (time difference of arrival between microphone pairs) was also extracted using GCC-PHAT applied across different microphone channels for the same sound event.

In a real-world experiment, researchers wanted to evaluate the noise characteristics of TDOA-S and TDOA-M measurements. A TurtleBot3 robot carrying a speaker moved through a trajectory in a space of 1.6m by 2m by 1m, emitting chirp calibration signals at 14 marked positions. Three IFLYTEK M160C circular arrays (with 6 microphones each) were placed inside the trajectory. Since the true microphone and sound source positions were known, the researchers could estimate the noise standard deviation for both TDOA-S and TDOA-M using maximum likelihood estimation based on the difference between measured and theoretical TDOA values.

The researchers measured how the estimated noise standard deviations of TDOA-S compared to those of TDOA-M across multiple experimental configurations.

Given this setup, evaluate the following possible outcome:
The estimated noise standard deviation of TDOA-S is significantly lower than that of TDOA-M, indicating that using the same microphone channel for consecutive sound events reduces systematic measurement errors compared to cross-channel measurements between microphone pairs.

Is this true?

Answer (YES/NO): NO